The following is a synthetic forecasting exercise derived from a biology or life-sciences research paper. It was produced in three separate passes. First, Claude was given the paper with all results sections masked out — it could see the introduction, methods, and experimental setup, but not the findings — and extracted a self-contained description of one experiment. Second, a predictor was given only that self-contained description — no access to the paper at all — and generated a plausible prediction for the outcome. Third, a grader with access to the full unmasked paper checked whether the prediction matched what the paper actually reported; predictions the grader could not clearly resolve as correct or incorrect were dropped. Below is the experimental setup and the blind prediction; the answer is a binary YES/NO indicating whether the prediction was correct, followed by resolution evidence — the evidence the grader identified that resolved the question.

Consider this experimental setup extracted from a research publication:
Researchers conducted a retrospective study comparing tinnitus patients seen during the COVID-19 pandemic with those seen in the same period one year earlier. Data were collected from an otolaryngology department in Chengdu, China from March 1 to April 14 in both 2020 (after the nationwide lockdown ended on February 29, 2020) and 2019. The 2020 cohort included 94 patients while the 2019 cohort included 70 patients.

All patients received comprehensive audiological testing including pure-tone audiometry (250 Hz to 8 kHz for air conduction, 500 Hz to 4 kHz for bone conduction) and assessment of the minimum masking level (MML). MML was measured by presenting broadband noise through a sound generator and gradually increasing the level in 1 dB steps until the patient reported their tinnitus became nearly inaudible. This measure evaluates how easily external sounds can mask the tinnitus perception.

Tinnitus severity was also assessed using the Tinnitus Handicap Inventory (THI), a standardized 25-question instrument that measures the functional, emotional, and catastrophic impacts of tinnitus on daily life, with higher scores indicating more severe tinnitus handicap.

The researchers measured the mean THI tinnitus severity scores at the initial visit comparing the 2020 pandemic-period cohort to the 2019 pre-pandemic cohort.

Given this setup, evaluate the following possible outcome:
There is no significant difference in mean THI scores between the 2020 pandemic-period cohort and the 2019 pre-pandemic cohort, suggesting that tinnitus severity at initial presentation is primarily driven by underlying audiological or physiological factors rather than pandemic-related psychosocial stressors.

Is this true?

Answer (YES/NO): NO